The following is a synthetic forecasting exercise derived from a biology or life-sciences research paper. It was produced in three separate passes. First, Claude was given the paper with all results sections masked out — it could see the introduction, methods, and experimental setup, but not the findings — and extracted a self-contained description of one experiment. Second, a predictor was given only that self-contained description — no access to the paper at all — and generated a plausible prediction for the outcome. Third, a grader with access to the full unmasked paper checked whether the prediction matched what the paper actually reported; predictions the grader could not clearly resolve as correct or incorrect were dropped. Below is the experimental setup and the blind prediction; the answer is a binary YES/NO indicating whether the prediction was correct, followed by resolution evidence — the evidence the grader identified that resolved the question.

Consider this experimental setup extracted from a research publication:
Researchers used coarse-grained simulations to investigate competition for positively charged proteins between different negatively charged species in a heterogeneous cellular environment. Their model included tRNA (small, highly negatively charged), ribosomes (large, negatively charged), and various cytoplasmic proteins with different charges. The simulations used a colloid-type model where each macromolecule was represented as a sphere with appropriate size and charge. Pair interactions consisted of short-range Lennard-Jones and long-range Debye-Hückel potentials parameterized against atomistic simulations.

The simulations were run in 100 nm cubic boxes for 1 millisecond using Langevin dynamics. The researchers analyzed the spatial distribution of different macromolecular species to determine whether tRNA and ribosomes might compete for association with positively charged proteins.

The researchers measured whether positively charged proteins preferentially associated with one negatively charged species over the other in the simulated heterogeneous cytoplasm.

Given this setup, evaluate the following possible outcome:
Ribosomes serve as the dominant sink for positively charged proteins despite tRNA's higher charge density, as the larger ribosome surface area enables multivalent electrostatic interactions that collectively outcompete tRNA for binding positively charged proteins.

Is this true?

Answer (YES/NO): NO